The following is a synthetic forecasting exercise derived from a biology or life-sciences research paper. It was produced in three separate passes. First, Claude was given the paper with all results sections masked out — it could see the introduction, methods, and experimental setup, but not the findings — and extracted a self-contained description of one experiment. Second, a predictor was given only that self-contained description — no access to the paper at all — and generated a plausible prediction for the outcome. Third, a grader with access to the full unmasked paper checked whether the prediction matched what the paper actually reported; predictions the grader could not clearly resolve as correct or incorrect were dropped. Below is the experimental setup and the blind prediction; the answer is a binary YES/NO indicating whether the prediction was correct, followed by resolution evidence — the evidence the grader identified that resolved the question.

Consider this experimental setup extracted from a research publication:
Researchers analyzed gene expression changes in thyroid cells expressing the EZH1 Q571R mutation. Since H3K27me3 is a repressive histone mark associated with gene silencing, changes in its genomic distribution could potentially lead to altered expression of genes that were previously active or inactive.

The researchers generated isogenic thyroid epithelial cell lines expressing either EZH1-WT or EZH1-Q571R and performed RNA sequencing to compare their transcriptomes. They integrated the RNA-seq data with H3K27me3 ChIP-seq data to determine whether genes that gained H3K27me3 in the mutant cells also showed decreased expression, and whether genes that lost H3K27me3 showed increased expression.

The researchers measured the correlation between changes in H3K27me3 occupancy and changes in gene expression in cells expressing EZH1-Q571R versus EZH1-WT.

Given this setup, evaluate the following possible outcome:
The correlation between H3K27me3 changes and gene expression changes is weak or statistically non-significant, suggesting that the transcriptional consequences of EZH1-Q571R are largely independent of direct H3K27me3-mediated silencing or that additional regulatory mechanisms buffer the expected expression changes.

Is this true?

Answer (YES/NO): NO